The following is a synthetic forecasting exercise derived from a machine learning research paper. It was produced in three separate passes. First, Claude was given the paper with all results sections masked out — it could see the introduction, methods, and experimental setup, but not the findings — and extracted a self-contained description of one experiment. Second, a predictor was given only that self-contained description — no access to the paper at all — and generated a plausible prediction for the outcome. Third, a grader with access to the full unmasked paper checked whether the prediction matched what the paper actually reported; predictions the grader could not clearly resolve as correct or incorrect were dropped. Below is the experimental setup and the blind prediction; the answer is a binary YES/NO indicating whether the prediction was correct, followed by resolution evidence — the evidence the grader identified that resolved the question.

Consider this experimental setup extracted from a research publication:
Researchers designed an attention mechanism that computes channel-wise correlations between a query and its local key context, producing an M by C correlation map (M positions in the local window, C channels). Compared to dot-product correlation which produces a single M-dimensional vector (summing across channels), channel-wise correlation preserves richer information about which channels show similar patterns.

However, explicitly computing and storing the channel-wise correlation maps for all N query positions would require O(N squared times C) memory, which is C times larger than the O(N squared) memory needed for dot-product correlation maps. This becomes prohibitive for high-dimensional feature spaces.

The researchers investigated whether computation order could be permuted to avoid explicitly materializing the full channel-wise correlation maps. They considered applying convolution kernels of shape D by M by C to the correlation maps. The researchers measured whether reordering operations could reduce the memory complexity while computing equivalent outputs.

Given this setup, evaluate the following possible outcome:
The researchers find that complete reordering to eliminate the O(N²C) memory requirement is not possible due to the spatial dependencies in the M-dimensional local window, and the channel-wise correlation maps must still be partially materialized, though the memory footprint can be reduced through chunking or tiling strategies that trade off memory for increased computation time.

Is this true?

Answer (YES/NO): NO